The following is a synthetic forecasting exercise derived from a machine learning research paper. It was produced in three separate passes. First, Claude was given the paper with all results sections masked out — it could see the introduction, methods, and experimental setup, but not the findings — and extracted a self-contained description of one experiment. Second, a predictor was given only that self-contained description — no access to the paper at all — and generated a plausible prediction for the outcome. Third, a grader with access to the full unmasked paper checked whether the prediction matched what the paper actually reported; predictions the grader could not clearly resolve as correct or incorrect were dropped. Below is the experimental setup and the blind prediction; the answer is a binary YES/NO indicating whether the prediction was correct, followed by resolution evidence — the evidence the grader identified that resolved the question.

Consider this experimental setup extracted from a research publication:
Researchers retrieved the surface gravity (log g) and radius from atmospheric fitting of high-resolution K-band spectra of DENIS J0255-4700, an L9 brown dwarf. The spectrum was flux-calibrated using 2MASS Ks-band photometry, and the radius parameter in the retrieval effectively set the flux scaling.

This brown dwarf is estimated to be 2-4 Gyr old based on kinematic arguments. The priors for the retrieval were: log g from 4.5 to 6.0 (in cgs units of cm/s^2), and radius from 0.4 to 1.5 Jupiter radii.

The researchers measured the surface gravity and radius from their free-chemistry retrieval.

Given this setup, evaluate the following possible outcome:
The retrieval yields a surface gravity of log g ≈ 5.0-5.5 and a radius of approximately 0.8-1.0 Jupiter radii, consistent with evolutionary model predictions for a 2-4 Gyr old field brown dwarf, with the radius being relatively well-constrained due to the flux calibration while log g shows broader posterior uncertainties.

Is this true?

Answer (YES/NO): NO